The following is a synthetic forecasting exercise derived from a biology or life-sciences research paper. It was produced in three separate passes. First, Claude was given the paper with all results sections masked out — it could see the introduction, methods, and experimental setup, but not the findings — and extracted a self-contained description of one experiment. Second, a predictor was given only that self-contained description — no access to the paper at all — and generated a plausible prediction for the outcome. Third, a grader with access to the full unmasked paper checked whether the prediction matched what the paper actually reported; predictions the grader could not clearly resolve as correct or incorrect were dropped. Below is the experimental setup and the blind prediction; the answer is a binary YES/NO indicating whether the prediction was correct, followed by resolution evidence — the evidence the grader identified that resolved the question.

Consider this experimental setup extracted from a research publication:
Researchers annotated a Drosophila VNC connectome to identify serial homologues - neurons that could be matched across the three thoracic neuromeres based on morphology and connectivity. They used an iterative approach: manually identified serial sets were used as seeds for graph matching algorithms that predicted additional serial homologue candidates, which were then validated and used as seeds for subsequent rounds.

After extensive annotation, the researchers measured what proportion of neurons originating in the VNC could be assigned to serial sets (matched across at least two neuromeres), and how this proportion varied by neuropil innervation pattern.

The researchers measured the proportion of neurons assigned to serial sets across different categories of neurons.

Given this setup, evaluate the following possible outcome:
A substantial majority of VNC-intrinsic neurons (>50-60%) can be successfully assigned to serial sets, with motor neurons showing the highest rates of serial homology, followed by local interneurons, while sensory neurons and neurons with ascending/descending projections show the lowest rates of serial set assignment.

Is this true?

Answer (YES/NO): NO